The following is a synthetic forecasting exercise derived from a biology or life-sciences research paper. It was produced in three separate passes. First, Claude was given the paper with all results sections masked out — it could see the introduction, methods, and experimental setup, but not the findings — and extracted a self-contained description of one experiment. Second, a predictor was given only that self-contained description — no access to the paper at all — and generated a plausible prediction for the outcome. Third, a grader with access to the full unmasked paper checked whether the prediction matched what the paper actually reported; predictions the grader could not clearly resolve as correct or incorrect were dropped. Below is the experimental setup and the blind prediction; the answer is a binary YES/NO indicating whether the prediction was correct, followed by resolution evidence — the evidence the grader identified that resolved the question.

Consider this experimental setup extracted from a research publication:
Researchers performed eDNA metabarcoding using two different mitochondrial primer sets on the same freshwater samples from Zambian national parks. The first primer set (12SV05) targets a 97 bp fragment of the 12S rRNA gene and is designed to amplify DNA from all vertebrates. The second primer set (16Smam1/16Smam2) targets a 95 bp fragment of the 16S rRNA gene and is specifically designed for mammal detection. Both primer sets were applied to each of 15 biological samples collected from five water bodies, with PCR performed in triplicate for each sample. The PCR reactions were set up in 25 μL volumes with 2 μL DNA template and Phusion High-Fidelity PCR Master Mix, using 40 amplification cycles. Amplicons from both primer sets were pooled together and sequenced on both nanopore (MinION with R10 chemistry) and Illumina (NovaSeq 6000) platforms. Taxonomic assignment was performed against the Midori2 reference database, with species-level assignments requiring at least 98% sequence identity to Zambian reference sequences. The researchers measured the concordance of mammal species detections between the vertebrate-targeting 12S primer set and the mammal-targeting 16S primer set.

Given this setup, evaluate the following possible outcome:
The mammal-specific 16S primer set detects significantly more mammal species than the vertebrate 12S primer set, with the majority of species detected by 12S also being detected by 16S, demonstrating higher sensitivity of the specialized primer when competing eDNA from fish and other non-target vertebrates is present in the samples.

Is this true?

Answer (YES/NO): NO